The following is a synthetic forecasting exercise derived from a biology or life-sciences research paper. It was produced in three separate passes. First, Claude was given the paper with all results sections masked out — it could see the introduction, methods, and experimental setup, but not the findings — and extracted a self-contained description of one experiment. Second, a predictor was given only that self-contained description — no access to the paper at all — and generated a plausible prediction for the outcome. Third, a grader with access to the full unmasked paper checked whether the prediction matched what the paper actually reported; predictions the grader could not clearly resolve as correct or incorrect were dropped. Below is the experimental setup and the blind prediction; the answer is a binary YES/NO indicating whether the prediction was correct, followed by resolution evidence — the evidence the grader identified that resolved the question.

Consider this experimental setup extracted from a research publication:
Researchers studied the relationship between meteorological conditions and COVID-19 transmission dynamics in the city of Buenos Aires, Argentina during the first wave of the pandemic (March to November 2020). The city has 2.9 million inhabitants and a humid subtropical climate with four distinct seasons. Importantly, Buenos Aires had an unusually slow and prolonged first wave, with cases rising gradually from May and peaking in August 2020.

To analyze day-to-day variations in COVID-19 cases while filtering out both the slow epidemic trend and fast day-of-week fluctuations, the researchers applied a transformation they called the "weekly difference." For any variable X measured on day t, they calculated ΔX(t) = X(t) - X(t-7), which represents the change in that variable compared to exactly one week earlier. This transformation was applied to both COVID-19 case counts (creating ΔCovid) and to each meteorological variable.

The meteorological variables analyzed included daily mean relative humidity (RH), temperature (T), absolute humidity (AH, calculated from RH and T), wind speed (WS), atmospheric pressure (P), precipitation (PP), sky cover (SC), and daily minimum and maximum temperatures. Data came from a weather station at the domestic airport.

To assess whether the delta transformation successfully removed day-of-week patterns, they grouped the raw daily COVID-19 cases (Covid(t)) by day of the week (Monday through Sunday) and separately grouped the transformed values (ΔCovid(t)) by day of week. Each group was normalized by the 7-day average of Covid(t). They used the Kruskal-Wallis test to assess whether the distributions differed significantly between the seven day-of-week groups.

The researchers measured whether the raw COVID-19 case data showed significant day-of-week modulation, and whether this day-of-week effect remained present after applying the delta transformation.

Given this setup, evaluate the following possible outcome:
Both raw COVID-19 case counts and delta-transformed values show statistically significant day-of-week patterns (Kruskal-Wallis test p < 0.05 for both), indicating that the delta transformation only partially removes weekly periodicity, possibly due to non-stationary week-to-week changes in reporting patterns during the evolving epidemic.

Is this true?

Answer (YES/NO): NO